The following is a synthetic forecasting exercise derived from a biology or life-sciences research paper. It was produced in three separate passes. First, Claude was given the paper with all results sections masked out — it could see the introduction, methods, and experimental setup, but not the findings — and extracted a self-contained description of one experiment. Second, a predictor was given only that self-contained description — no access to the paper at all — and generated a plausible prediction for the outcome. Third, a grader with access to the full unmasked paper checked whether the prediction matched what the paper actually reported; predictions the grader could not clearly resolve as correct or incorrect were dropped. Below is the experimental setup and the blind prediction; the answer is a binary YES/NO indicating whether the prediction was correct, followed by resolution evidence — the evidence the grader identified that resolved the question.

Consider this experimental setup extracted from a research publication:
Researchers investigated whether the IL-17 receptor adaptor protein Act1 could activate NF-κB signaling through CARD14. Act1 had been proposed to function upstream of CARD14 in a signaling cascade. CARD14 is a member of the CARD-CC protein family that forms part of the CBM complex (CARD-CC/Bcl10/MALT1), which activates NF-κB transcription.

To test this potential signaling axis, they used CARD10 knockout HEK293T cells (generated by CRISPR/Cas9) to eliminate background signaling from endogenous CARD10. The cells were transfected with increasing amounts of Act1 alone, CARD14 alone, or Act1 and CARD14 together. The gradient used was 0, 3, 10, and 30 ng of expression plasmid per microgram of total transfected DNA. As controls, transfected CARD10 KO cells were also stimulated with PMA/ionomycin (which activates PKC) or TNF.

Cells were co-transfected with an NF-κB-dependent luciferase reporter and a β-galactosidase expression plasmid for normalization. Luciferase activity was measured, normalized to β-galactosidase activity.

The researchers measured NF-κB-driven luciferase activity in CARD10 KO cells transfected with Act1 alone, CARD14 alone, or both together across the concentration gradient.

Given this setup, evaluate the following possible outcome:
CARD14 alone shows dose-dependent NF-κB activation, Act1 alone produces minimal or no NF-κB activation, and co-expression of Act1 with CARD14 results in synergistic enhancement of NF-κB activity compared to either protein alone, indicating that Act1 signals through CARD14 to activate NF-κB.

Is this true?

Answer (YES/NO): NO